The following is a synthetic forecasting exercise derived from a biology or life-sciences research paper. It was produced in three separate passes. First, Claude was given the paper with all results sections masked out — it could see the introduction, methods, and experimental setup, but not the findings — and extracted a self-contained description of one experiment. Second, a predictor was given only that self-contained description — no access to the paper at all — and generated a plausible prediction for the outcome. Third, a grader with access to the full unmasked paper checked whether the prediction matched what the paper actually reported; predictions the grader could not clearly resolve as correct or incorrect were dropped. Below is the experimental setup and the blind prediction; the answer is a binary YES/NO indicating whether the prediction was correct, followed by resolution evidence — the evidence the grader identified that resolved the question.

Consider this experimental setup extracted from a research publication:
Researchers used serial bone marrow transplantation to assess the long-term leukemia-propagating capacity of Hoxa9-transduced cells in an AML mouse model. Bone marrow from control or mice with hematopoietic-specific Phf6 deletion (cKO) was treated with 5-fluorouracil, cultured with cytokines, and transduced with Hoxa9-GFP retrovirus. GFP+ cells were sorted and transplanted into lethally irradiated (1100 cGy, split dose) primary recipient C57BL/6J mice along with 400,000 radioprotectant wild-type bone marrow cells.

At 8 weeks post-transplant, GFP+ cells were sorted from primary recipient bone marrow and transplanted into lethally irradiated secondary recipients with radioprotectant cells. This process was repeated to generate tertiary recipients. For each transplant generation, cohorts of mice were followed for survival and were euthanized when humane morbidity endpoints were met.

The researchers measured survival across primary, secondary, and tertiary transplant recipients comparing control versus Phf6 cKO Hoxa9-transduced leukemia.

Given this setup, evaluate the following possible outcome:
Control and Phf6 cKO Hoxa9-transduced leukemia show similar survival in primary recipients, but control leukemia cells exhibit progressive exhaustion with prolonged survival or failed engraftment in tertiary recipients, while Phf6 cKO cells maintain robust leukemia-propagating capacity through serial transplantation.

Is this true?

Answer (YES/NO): YES